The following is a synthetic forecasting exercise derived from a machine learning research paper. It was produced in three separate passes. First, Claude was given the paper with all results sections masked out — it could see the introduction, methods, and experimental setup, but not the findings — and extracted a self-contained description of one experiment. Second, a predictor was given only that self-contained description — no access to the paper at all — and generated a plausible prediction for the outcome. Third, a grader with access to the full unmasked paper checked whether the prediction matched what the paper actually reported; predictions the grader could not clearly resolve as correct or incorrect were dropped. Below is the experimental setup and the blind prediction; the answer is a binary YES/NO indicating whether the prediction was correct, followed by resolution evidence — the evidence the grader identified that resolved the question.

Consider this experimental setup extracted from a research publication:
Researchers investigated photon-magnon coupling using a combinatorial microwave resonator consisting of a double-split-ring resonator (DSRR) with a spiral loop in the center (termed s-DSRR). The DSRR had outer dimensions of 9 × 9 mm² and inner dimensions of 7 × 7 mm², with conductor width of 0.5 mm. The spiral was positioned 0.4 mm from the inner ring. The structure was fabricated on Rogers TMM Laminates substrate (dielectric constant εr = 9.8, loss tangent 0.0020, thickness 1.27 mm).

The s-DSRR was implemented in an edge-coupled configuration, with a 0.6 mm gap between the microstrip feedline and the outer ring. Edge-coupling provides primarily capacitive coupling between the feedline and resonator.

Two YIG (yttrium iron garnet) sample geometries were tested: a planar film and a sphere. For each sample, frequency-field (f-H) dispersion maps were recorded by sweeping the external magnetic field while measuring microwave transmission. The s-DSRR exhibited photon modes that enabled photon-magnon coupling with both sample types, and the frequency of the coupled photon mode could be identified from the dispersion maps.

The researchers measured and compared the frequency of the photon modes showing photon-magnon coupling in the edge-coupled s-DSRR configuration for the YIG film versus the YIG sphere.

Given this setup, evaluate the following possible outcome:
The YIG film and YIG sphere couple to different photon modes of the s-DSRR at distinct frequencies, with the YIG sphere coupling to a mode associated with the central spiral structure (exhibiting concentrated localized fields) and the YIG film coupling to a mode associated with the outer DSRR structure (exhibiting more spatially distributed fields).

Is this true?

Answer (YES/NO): NO